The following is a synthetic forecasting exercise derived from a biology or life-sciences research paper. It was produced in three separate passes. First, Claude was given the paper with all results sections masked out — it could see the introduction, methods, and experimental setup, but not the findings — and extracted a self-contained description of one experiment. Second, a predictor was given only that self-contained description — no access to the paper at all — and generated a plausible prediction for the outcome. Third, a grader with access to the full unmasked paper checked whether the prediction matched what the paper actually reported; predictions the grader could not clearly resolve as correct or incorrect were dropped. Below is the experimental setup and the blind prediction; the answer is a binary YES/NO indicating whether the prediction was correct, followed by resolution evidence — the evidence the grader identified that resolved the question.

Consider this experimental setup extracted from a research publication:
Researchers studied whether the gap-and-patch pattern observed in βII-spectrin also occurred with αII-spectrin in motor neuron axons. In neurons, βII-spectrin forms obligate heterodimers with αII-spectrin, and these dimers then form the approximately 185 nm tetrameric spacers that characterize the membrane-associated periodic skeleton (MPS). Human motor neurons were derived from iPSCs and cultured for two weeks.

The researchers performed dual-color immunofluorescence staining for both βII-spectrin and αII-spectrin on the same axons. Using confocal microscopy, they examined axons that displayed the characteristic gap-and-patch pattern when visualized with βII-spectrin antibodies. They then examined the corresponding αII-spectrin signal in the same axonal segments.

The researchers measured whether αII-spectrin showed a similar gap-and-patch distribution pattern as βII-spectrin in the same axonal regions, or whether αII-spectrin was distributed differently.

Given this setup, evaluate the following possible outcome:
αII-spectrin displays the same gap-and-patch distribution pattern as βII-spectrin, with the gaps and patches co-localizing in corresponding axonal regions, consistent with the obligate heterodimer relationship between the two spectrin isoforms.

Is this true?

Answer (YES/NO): YES